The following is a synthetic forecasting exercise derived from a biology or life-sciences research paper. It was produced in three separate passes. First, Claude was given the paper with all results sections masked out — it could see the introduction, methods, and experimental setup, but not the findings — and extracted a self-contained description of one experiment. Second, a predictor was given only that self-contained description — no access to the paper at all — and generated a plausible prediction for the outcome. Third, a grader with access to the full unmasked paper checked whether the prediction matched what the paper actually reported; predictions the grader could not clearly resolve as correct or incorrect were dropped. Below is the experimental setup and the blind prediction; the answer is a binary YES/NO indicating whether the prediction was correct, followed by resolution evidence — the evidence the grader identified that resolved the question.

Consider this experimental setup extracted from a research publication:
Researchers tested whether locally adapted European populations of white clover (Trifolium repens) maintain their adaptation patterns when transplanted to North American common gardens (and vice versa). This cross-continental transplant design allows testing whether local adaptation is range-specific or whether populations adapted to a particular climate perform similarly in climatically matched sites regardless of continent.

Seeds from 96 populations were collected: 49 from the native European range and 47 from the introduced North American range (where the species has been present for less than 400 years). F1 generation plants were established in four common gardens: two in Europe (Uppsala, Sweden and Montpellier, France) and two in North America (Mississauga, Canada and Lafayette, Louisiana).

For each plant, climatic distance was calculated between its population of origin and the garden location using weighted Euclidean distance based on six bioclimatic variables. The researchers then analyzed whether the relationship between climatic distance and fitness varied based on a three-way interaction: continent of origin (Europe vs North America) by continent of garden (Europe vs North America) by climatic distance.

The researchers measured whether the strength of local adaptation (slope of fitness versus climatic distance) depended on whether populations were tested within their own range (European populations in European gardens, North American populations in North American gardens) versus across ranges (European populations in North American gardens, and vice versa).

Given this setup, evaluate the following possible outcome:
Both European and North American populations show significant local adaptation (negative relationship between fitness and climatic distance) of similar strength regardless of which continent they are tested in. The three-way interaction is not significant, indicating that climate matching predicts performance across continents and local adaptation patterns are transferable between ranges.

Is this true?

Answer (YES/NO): NO